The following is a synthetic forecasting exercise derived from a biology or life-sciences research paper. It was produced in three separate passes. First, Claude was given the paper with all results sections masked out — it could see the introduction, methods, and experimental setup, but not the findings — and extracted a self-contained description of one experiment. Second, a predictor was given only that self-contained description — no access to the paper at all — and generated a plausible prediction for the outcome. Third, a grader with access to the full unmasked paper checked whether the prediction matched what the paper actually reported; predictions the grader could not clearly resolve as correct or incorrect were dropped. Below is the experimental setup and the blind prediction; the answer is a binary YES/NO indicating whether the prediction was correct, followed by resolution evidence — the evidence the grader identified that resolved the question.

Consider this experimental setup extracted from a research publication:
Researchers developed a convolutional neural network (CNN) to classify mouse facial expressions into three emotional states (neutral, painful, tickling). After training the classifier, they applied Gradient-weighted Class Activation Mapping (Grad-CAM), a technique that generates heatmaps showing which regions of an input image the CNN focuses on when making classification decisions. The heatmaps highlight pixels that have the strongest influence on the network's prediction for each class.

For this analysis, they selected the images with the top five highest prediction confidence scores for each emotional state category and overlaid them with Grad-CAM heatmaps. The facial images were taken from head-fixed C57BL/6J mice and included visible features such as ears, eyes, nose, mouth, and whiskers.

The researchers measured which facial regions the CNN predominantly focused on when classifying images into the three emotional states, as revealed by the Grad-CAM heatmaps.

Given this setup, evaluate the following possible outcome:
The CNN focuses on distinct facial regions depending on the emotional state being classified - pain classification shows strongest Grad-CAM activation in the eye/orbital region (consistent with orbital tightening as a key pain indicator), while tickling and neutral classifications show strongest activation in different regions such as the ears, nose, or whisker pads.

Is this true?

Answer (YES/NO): NO